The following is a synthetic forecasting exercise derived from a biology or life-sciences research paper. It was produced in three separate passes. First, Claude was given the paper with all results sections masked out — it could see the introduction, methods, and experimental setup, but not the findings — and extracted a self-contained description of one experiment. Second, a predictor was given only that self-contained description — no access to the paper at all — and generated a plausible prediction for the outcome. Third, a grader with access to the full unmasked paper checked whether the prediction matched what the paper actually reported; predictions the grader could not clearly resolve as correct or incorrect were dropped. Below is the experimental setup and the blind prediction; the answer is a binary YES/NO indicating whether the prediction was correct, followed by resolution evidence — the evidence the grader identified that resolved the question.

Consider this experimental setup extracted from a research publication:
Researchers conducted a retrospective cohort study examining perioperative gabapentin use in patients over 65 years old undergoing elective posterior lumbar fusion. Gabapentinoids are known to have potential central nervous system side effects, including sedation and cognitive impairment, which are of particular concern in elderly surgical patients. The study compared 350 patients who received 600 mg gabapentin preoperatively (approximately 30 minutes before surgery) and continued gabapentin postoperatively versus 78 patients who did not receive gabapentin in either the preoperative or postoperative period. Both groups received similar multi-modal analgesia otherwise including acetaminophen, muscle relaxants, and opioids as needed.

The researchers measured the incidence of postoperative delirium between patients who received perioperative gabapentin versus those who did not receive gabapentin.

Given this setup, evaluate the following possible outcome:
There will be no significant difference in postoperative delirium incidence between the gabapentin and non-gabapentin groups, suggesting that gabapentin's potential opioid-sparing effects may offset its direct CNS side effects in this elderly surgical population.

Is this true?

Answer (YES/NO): YES